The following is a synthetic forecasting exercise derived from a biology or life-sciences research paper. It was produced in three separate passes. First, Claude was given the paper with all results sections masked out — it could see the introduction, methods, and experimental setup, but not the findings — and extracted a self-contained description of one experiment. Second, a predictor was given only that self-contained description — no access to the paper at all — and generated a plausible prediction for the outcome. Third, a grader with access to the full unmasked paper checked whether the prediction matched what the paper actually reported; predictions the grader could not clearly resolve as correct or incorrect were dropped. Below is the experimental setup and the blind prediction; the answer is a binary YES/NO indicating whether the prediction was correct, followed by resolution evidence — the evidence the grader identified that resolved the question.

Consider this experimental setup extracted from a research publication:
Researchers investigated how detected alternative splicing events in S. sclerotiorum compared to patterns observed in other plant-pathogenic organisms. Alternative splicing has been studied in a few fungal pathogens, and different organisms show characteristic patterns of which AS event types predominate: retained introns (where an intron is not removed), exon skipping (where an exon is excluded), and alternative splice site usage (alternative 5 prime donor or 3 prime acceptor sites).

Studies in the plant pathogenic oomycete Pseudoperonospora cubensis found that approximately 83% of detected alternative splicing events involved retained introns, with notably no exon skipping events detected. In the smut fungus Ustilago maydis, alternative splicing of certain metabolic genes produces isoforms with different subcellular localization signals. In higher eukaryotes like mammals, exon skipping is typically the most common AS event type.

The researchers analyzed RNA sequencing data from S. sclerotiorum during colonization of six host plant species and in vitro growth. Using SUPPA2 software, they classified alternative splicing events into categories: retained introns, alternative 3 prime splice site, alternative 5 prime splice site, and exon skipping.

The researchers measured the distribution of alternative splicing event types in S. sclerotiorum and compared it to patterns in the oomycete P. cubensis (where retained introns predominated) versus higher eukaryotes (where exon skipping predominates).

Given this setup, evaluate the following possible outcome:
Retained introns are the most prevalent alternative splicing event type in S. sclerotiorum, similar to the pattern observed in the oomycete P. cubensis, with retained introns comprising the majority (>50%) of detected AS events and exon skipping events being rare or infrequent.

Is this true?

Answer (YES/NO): NO